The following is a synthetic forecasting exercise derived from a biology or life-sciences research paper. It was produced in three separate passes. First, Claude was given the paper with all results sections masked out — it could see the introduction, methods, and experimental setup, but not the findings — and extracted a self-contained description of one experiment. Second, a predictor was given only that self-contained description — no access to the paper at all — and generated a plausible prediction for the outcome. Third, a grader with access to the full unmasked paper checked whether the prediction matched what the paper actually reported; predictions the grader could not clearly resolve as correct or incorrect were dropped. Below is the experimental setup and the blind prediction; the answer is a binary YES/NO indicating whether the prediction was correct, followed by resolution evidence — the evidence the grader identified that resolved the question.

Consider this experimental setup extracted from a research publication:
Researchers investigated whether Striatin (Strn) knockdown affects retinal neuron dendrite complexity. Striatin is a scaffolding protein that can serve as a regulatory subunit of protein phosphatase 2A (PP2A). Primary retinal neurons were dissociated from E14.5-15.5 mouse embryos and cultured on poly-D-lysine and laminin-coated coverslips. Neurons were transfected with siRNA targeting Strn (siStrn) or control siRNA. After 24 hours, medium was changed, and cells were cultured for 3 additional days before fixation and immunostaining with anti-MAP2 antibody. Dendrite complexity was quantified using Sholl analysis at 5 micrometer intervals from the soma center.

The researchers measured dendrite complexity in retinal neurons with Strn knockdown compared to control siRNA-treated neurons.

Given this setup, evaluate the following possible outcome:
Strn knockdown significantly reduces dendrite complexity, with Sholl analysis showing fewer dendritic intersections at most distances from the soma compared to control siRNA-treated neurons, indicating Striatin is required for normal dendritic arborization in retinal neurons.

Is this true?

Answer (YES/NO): YES